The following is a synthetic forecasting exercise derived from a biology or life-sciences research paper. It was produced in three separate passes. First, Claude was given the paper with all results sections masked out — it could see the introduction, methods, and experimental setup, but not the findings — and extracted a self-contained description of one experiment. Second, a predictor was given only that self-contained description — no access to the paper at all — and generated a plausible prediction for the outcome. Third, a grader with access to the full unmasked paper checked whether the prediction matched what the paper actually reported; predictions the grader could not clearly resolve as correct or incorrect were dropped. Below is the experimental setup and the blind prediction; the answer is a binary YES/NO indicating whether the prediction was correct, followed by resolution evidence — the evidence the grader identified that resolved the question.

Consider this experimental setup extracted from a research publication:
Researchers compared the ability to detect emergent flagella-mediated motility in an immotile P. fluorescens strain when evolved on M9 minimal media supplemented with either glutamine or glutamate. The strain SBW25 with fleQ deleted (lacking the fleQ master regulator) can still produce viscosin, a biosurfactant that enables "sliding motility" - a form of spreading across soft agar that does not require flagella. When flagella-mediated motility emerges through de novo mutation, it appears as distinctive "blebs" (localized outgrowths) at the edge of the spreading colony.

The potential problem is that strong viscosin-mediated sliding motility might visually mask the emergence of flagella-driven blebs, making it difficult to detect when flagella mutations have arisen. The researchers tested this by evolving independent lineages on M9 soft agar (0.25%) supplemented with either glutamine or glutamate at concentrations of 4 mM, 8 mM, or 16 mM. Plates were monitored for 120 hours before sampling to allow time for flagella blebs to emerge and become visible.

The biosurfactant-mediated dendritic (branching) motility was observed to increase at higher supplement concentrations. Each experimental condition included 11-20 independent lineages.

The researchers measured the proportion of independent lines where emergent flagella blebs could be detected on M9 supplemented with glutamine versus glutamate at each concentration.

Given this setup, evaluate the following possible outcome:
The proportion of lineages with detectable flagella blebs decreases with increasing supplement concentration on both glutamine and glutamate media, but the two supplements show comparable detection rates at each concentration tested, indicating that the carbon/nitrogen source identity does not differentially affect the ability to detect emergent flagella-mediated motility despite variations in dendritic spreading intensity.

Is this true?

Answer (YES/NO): NO